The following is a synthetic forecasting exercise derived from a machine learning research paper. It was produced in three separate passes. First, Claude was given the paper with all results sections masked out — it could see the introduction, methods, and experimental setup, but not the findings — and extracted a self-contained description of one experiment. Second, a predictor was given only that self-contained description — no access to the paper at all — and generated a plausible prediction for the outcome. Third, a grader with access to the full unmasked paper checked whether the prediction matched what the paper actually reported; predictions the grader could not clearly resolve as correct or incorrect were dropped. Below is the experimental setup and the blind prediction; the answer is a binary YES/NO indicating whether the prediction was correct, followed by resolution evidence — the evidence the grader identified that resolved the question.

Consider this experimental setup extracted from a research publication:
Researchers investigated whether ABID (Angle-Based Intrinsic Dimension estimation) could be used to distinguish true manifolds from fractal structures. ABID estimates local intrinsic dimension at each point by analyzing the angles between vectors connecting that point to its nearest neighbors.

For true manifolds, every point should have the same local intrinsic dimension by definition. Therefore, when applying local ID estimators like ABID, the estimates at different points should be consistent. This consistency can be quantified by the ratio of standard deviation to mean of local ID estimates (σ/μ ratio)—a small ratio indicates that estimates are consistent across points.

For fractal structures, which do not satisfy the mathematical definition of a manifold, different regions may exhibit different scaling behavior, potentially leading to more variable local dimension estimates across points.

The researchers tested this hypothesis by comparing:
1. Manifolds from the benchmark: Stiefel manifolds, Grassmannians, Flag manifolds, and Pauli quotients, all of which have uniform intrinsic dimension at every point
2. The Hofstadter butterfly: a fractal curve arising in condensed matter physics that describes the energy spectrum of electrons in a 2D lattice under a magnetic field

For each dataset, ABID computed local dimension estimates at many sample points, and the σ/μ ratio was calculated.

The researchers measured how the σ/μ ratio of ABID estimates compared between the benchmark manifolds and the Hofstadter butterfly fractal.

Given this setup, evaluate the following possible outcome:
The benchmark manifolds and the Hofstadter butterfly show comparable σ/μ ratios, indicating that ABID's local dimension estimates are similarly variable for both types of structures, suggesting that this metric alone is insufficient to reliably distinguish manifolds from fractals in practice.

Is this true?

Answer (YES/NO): NO